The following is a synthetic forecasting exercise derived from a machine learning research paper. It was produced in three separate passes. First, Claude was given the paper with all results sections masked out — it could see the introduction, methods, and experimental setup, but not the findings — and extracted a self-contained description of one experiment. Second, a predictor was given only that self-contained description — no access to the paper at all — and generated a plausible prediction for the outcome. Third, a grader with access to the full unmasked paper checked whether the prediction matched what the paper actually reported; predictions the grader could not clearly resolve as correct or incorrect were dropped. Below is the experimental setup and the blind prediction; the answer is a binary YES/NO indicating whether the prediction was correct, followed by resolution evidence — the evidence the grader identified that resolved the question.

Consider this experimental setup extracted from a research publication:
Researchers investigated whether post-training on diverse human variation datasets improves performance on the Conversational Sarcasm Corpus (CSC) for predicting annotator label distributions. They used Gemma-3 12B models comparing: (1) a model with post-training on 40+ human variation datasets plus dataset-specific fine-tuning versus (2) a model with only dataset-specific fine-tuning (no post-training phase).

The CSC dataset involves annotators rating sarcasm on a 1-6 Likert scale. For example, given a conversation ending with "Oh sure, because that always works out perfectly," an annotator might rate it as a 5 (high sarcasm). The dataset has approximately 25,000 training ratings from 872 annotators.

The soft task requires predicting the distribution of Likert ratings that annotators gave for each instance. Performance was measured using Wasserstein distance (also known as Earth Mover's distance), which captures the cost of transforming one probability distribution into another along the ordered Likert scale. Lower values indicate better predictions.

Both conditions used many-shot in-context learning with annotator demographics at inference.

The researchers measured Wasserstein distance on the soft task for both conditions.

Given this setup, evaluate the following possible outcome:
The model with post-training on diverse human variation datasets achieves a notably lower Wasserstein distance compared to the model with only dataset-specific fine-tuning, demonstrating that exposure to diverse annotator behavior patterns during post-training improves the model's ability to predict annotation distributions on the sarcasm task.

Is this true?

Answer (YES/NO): NO